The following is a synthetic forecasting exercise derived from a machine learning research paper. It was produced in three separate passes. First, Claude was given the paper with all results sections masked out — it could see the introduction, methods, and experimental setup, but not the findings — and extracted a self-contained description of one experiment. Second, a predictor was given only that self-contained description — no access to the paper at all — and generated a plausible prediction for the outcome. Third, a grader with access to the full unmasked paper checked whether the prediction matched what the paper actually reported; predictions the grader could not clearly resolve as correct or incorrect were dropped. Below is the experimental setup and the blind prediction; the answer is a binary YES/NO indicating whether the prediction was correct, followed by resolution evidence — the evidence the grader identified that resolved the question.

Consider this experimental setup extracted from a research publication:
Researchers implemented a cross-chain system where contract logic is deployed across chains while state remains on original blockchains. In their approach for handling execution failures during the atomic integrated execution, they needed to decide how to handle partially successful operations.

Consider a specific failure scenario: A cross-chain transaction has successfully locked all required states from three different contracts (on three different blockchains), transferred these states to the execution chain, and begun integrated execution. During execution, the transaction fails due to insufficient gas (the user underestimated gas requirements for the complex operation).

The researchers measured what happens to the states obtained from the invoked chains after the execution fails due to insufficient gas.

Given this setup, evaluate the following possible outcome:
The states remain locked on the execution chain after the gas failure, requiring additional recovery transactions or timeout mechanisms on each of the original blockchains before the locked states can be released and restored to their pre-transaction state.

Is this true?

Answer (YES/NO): NO